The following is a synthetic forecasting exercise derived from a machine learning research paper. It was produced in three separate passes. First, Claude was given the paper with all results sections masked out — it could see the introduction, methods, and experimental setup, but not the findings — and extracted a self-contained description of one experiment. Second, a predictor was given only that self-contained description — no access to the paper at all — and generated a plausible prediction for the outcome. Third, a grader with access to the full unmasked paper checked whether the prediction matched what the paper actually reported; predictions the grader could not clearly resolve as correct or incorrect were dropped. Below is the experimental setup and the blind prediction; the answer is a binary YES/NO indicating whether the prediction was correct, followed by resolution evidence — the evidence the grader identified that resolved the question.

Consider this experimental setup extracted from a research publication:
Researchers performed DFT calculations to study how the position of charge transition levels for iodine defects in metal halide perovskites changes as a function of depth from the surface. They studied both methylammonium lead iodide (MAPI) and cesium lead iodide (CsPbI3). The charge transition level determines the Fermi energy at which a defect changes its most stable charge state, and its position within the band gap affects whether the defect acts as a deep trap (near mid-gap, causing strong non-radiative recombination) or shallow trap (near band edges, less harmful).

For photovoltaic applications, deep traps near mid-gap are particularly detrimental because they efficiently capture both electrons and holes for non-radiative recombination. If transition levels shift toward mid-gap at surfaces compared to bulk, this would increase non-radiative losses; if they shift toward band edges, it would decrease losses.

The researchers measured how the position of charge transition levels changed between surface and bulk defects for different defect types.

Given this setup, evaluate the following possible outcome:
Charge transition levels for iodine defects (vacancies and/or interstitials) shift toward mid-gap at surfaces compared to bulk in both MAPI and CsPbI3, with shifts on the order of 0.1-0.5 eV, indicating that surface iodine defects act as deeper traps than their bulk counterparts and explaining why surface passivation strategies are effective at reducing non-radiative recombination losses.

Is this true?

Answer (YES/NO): NO